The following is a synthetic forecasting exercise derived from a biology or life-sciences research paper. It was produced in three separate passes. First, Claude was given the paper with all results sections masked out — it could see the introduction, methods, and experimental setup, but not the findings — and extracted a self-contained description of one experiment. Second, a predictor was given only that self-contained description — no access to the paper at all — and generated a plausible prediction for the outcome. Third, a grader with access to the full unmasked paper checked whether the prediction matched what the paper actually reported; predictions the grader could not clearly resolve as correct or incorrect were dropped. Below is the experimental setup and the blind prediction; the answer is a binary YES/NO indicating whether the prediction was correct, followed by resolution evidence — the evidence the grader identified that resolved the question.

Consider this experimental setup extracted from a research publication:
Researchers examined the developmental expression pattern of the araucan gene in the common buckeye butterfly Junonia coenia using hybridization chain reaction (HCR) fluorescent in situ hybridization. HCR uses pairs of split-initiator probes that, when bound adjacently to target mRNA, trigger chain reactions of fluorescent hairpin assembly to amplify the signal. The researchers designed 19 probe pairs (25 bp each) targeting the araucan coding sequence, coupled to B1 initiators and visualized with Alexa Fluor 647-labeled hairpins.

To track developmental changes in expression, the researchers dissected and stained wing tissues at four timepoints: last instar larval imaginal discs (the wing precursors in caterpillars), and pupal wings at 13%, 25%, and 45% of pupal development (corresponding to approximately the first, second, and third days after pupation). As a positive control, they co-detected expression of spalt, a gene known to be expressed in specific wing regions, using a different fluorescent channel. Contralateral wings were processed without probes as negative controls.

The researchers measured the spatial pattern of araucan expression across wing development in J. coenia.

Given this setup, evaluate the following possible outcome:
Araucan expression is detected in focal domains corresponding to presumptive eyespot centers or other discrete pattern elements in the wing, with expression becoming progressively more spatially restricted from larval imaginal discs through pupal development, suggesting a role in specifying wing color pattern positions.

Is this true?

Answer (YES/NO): NO